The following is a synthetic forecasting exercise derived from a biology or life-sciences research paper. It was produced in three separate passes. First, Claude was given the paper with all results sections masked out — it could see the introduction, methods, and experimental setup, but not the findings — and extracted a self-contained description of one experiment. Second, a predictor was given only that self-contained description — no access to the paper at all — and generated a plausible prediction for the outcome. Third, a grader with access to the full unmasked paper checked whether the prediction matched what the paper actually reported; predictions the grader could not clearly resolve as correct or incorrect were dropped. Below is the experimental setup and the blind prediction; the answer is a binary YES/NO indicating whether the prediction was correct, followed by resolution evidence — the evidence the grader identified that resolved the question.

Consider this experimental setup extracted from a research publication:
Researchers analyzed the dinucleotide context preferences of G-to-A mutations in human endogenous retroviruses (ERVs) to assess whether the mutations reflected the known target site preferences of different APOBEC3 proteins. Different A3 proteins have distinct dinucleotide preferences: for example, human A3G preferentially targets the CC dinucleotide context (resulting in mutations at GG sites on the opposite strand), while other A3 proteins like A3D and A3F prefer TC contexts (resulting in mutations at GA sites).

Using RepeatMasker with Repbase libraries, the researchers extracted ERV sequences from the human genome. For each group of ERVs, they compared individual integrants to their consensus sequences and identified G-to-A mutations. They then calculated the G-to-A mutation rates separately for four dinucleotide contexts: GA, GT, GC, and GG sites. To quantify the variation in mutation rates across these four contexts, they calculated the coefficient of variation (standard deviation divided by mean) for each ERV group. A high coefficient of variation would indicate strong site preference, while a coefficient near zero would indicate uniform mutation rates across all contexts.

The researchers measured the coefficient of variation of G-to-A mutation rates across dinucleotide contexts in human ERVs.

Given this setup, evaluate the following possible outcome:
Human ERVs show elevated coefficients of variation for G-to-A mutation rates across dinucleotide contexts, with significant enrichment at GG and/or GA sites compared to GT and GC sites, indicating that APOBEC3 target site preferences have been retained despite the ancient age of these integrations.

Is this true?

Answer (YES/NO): YES